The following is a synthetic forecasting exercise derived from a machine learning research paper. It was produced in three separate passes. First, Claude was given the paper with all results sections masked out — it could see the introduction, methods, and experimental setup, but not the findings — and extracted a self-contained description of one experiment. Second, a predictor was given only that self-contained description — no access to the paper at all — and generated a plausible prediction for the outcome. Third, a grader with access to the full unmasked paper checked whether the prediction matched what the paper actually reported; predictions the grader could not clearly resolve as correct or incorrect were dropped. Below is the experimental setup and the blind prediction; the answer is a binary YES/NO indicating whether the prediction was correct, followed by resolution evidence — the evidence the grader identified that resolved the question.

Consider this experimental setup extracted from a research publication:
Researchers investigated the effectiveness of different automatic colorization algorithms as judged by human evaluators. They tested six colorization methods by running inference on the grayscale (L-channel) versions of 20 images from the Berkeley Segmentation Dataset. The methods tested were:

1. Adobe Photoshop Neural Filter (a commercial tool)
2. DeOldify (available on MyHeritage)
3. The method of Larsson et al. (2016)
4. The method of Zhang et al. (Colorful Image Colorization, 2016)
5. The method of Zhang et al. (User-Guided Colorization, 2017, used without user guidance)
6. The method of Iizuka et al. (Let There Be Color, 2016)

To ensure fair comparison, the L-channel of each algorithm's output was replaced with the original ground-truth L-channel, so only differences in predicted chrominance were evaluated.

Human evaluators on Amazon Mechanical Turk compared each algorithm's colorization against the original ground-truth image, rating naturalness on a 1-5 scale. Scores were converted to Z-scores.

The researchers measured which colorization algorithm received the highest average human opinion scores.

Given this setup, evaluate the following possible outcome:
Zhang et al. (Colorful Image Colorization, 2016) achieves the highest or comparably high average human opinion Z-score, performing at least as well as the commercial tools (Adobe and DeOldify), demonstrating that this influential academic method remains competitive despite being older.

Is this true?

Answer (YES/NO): NO